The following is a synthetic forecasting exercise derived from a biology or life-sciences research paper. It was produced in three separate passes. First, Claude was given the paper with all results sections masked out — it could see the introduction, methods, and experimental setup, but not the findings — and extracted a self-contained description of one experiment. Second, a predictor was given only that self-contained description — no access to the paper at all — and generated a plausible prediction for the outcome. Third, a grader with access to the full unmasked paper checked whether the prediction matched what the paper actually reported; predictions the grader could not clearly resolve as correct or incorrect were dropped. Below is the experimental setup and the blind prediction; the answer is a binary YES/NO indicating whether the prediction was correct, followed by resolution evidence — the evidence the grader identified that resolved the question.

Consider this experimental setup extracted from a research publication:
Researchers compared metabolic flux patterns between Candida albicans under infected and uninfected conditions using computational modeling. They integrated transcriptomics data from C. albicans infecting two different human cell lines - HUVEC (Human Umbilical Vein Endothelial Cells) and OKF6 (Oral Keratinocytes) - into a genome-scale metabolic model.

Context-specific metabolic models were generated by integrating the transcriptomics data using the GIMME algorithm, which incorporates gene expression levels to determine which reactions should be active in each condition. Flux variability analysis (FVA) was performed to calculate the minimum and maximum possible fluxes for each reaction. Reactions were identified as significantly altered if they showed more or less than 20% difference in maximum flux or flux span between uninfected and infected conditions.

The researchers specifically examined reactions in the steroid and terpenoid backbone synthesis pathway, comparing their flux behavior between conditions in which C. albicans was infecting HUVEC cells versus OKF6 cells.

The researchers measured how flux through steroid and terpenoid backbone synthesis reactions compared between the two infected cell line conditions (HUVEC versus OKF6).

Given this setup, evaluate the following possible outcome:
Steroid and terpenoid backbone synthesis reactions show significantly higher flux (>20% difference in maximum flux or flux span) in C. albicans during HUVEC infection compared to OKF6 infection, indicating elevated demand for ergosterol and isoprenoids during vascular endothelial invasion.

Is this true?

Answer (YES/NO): YES